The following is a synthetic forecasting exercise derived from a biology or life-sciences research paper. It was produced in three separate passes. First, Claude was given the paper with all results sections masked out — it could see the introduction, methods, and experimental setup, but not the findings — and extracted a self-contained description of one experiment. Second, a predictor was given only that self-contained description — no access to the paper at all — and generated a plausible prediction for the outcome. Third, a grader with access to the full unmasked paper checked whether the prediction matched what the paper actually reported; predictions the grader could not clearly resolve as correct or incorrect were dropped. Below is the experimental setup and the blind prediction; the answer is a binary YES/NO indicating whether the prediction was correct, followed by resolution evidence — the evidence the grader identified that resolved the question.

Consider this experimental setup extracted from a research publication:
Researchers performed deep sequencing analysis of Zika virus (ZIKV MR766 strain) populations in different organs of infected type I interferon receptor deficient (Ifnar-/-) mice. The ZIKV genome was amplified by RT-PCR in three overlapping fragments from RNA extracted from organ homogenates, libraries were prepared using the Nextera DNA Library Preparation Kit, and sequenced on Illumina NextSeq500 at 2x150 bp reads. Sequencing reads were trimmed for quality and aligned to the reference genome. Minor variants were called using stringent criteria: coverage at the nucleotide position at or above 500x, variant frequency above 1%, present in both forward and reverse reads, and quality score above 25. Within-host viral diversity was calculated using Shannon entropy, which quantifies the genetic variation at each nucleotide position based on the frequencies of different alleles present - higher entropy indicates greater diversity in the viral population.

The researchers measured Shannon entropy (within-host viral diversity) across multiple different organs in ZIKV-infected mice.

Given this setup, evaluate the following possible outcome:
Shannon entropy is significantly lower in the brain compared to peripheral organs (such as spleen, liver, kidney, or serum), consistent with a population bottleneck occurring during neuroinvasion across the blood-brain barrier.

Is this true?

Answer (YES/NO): NO